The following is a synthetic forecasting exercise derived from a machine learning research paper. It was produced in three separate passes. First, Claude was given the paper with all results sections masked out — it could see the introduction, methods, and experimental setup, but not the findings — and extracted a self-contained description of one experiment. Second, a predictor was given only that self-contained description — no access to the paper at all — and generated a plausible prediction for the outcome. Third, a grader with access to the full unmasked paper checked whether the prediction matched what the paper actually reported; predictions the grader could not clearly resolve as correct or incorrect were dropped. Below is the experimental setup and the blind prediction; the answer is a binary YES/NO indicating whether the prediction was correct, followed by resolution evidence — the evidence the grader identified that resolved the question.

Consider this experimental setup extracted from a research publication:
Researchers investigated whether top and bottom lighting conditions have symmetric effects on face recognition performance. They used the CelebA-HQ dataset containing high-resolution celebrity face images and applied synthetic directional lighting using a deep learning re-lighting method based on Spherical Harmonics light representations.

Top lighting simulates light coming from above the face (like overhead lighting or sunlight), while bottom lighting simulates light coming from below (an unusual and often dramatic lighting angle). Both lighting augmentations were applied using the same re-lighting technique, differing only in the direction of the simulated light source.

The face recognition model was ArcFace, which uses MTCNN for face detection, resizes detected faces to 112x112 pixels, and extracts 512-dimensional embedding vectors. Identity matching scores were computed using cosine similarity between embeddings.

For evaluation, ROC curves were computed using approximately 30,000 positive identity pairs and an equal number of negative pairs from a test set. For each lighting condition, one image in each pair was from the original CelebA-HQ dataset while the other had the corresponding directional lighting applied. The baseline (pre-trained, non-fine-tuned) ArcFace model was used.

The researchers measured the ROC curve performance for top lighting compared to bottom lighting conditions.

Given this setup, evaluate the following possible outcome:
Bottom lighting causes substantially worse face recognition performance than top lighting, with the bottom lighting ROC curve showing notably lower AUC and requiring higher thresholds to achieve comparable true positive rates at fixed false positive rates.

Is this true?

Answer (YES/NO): YES